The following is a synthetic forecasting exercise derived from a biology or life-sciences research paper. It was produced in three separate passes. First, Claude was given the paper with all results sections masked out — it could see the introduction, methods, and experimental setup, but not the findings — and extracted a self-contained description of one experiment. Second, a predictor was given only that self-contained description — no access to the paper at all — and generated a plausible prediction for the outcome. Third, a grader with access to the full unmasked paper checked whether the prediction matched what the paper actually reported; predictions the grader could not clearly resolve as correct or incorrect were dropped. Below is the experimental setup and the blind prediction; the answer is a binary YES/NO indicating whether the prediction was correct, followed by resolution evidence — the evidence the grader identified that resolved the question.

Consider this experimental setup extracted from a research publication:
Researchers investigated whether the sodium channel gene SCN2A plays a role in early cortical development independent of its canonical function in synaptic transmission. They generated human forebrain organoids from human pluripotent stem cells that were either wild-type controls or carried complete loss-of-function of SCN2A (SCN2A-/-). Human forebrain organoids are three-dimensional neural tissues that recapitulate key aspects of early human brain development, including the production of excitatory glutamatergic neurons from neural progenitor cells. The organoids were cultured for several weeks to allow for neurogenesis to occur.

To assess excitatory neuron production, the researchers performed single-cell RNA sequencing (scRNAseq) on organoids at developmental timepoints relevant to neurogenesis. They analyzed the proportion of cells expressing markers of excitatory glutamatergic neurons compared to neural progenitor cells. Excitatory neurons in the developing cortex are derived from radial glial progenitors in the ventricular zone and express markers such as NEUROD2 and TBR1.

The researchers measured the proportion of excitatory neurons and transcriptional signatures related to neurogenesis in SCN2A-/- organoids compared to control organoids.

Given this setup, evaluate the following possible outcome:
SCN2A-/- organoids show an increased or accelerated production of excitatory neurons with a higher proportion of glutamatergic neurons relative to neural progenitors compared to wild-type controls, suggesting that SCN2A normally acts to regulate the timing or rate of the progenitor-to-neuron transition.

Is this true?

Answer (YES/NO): NO